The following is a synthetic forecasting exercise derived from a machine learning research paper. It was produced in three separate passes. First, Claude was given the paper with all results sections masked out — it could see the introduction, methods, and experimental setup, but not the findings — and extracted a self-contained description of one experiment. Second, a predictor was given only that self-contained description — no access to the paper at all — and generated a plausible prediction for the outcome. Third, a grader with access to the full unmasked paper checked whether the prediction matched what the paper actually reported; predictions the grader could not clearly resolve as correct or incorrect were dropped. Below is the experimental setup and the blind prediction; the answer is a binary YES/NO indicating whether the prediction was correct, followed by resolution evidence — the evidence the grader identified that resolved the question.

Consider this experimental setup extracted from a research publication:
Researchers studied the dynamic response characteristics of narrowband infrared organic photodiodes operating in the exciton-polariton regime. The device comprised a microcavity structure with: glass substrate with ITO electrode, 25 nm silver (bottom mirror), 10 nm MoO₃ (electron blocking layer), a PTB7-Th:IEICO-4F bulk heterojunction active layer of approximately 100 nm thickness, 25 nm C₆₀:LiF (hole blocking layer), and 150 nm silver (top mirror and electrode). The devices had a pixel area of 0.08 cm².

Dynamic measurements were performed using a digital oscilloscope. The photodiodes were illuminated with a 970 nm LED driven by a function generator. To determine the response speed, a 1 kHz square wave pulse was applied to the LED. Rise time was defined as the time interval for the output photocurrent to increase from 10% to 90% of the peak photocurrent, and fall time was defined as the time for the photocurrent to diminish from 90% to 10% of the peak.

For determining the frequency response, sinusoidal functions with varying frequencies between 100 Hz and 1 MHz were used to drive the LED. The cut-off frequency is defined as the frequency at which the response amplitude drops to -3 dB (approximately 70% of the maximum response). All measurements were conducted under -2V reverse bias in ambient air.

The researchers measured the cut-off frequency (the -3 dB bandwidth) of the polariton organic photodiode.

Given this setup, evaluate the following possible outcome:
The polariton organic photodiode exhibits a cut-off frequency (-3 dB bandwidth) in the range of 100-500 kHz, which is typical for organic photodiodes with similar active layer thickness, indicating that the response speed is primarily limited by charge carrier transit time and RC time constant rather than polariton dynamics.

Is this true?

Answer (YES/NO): YES